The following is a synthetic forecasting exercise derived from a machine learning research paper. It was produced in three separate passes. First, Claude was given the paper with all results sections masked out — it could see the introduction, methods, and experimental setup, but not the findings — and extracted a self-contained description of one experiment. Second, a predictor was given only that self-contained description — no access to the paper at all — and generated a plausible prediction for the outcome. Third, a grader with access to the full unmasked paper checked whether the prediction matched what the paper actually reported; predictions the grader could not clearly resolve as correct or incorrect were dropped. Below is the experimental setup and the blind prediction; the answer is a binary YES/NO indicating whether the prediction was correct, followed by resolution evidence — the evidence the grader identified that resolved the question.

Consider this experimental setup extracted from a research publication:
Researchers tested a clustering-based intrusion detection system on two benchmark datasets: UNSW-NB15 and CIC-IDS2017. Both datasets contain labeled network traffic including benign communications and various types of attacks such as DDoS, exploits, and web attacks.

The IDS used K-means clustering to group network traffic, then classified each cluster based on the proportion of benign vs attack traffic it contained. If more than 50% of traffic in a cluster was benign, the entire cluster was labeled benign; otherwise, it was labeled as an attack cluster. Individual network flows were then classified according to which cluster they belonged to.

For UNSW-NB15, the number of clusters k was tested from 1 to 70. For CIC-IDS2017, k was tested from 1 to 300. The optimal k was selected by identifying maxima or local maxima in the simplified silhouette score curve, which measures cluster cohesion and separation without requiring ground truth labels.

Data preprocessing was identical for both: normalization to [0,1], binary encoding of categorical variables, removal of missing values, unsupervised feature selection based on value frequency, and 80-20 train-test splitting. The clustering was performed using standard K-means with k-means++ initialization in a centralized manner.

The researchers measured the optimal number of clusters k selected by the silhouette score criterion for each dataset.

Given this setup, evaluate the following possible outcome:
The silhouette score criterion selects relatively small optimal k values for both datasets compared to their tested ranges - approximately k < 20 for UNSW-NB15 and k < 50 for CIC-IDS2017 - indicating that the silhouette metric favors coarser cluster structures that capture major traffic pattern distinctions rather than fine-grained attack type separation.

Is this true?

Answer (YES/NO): YES